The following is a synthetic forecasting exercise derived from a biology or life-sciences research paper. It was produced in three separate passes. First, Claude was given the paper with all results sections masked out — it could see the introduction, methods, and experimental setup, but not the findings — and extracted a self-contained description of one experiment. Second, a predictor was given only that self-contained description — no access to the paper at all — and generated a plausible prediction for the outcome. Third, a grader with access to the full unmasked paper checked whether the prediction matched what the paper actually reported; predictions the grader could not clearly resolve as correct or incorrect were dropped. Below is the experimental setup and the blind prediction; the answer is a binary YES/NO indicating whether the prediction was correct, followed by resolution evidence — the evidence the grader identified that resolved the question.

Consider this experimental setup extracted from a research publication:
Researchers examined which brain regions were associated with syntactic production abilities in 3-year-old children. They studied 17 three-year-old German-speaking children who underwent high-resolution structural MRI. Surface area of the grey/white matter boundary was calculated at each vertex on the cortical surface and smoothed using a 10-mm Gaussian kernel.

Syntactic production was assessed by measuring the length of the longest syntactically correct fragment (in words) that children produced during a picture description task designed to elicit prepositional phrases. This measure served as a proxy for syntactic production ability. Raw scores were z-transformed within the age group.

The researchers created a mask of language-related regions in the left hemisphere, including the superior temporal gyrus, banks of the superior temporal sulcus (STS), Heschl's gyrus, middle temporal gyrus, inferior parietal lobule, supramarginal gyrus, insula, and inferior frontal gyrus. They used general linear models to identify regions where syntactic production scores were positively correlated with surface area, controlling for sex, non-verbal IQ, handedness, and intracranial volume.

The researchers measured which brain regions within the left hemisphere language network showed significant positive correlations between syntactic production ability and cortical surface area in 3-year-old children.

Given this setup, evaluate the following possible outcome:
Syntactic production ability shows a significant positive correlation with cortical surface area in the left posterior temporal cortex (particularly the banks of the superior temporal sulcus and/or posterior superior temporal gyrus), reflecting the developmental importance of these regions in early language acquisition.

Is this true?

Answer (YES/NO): YES